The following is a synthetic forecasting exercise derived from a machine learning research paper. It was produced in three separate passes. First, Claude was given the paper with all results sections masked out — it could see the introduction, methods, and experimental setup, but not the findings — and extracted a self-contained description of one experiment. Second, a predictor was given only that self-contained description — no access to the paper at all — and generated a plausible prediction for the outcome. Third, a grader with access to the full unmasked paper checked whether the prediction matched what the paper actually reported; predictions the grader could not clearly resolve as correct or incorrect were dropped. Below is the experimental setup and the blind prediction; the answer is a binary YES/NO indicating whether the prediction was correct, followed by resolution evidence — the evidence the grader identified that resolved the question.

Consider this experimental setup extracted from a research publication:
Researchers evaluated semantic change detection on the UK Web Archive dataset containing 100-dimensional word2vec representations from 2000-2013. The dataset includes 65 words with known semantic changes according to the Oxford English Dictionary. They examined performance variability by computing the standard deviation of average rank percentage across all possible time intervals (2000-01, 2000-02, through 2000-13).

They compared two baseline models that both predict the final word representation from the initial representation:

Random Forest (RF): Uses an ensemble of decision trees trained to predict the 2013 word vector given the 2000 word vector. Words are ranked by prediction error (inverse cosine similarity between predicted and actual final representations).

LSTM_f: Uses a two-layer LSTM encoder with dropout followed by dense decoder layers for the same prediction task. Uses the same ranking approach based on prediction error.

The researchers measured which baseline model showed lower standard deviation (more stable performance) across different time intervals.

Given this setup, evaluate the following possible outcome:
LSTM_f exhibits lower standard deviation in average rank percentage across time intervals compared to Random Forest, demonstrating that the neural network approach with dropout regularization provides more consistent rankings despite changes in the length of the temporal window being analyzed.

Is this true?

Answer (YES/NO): YES